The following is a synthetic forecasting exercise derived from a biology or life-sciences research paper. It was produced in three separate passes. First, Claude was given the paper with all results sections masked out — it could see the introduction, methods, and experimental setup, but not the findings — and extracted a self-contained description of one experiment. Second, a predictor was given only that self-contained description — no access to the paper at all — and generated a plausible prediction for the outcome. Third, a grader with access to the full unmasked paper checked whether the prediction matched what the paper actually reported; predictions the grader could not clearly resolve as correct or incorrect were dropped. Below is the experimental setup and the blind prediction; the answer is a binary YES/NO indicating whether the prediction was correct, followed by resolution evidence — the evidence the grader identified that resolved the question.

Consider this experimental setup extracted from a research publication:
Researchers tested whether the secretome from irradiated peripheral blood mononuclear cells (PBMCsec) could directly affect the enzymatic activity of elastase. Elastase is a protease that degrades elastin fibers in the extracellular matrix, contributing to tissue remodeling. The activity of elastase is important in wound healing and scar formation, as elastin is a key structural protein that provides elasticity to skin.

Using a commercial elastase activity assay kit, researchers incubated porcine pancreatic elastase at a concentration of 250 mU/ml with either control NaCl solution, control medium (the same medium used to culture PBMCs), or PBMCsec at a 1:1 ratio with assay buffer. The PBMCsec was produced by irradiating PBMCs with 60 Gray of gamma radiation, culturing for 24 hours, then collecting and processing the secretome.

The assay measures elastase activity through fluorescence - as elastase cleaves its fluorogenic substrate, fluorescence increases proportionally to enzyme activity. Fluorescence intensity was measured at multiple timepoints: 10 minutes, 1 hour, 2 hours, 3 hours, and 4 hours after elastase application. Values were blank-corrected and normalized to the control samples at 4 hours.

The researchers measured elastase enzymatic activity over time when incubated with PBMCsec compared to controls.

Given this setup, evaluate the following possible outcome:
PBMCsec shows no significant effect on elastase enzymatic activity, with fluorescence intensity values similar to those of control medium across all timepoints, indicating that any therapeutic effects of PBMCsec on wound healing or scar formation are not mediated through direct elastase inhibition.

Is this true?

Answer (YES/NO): NO